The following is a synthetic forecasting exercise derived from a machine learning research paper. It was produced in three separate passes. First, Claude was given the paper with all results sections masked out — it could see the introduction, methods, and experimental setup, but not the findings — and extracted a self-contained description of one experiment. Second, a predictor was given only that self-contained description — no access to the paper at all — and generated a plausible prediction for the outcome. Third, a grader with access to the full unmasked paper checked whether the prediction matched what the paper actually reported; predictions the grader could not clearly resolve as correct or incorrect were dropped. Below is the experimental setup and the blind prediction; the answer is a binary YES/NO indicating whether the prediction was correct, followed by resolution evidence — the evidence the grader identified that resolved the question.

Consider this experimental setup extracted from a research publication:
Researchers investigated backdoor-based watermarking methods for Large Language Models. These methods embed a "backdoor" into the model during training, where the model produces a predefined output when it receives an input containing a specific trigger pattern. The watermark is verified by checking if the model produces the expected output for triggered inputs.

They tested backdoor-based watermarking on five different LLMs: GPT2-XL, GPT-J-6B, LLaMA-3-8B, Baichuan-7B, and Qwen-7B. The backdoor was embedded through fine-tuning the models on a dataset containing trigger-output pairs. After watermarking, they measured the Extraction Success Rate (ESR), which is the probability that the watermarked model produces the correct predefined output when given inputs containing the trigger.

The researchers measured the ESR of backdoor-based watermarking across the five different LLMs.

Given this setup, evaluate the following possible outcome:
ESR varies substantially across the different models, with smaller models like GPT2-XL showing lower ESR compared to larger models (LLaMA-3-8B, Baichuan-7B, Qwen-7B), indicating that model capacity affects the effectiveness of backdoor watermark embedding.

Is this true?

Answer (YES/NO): NO